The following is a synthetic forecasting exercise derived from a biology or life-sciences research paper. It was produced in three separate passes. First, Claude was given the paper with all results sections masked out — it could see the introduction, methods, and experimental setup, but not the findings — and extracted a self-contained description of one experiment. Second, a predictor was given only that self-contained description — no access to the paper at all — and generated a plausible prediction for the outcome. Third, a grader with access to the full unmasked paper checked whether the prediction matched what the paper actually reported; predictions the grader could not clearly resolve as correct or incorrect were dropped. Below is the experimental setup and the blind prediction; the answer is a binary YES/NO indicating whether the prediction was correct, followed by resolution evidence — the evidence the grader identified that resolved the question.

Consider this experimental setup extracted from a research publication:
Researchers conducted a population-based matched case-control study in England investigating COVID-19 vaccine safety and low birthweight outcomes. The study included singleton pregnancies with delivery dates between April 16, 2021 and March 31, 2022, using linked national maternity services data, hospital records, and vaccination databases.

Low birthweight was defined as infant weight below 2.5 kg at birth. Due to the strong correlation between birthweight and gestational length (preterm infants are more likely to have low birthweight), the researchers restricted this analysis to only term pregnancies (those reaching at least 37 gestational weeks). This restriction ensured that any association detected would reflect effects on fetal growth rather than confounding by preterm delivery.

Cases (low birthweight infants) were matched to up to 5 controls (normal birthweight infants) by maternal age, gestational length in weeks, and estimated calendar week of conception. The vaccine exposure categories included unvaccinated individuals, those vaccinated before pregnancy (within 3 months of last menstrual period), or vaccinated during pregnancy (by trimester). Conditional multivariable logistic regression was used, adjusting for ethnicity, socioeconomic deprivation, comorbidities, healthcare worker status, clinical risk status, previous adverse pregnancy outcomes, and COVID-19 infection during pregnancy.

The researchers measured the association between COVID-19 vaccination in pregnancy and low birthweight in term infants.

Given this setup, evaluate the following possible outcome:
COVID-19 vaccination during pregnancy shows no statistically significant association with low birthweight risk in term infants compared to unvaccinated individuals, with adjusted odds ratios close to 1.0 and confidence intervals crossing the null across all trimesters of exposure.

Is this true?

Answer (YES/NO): NO